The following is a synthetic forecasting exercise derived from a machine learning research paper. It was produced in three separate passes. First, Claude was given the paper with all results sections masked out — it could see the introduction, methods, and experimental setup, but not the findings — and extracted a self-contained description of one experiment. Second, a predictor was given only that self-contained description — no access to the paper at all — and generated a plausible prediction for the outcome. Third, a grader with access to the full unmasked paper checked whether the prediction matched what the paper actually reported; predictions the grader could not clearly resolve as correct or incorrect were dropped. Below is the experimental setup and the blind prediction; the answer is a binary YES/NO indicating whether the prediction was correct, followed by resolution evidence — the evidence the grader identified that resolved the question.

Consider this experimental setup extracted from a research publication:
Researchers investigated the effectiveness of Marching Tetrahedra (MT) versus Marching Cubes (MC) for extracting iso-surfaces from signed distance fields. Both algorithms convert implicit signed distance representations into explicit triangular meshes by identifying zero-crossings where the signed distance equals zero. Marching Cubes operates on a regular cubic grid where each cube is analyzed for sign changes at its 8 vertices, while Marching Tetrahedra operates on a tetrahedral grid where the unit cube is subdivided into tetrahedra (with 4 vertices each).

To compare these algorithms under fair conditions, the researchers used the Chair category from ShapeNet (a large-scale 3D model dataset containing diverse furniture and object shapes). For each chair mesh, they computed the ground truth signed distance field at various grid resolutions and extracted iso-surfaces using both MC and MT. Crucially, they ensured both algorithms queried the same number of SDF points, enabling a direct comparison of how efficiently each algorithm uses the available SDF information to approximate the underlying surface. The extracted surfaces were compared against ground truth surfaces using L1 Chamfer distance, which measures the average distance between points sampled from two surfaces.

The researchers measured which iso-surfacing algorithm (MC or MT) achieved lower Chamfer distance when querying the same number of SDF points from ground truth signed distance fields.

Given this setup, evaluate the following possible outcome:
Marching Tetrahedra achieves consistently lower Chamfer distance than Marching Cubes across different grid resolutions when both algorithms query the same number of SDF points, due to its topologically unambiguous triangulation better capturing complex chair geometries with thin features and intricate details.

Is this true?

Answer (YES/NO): YES